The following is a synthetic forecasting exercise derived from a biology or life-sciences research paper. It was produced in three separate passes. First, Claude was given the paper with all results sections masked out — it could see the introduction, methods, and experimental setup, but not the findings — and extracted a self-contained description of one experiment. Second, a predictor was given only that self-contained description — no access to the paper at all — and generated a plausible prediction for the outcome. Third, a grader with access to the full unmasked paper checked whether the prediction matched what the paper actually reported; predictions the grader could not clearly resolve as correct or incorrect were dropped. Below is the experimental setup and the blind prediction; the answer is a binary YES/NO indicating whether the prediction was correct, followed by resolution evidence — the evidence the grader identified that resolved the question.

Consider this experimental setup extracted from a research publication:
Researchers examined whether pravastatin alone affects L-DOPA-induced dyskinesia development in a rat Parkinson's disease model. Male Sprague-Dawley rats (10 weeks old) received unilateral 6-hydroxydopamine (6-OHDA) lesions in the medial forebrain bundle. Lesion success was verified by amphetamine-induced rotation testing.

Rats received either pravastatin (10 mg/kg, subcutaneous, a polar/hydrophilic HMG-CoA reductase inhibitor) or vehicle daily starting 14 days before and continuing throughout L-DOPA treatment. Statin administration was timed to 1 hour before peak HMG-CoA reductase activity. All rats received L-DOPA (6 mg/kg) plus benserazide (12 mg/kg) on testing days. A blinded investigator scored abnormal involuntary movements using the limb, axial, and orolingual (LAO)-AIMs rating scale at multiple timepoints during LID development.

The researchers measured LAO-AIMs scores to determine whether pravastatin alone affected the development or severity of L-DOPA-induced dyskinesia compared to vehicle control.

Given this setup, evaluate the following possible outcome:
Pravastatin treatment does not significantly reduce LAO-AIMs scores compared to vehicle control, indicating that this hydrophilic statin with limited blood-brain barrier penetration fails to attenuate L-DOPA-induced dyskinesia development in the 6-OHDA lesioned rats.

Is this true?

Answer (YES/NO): YES